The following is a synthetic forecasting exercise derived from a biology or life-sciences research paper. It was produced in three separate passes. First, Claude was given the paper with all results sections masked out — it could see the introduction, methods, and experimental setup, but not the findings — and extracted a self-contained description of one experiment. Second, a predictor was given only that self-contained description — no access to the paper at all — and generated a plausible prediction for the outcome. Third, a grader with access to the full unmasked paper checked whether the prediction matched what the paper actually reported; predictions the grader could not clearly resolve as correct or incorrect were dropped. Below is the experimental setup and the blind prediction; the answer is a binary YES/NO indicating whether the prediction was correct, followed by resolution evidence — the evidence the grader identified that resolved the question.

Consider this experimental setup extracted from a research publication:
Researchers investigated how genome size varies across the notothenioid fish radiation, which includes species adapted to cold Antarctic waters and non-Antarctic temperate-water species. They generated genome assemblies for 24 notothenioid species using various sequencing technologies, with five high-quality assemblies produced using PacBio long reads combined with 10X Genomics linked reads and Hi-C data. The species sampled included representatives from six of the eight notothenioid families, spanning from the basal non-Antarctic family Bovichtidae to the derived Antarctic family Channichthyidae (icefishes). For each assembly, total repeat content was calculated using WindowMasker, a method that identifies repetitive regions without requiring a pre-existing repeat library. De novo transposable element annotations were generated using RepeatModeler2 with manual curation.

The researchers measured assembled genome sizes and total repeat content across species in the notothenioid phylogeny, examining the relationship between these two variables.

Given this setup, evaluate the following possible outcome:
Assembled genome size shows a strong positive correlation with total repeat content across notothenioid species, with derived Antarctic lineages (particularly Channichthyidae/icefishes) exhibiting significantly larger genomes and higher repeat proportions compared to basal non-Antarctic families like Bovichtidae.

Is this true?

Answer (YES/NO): YES